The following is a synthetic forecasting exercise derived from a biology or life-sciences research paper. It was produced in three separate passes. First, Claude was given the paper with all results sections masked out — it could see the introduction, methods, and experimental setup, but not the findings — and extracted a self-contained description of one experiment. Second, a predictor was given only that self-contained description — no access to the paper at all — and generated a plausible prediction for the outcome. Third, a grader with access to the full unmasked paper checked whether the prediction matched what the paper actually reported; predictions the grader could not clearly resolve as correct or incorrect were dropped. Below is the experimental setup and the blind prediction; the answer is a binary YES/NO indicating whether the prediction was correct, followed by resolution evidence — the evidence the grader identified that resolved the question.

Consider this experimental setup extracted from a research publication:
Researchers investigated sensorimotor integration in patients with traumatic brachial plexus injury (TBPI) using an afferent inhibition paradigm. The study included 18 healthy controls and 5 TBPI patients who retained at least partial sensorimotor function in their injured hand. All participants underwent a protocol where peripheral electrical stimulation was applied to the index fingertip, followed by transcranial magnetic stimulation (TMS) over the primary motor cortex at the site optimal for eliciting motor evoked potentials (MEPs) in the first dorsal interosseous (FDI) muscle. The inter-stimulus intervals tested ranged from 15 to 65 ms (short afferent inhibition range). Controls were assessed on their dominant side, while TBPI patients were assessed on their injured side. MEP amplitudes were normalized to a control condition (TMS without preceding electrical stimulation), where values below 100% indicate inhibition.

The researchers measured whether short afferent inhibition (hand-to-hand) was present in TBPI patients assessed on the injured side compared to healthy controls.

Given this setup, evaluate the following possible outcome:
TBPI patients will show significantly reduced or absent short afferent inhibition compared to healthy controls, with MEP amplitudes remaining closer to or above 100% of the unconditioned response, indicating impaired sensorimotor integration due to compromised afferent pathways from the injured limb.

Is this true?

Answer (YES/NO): NO